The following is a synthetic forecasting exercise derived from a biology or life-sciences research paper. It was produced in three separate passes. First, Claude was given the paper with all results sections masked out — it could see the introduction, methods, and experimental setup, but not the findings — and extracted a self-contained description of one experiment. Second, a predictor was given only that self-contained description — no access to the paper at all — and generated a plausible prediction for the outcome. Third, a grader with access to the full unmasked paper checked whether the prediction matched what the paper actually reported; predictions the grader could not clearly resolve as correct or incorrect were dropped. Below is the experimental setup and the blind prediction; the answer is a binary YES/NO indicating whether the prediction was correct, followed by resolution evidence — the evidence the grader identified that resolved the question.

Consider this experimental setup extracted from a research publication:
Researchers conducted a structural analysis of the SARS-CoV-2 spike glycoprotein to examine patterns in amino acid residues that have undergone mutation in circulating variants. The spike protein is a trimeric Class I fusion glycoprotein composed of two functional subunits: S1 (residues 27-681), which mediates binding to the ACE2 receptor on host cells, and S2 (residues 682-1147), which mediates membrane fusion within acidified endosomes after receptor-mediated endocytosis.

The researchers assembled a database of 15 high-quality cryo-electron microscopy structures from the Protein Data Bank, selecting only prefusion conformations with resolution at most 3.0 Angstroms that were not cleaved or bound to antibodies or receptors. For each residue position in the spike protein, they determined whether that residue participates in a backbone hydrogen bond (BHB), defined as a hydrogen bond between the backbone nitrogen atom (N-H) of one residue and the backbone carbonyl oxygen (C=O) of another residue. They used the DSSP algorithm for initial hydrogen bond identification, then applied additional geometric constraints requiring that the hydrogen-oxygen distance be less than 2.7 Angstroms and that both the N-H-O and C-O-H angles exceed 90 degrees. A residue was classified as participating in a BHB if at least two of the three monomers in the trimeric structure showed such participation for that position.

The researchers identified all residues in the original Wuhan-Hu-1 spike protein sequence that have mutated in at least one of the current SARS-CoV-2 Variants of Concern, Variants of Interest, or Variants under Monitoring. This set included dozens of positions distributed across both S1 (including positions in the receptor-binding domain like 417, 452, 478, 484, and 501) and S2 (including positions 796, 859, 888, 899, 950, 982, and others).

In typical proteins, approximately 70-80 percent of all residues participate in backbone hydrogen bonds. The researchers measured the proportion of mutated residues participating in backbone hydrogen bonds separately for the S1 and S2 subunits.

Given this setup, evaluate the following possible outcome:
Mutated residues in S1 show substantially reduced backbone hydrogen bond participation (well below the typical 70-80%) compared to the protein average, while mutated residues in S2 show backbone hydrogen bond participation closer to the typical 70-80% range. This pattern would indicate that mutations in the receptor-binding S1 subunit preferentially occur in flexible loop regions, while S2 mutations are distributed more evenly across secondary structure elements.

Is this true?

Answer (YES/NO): YES